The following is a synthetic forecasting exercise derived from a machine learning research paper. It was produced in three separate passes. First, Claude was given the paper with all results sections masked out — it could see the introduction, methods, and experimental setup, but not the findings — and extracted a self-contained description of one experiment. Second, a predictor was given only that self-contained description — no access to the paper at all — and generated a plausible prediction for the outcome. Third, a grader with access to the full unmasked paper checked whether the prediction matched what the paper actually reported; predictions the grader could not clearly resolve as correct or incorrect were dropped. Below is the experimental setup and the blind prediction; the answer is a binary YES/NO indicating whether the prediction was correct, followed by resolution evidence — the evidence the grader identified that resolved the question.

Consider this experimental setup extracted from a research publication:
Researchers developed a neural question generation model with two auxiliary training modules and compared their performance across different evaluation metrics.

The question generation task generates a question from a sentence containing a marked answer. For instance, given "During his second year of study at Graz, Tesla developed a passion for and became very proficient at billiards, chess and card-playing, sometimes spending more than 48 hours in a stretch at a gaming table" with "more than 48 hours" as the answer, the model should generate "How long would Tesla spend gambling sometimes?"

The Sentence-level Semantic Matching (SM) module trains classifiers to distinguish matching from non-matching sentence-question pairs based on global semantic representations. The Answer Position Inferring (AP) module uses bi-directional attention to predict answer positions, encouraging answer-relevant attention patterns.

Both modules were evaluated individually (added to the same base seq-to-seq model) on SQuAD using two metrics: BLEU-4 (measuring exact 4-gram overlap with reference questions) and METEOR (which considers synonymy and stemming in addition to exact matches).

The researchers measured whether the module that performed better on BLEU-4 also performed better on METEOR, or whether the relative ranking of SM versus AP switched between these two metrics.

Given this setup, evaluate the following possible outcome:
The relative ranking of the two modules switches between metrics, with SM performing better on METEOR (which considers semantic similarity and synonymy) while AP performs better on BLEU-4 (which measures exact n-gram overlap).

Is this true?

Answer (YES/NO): NO